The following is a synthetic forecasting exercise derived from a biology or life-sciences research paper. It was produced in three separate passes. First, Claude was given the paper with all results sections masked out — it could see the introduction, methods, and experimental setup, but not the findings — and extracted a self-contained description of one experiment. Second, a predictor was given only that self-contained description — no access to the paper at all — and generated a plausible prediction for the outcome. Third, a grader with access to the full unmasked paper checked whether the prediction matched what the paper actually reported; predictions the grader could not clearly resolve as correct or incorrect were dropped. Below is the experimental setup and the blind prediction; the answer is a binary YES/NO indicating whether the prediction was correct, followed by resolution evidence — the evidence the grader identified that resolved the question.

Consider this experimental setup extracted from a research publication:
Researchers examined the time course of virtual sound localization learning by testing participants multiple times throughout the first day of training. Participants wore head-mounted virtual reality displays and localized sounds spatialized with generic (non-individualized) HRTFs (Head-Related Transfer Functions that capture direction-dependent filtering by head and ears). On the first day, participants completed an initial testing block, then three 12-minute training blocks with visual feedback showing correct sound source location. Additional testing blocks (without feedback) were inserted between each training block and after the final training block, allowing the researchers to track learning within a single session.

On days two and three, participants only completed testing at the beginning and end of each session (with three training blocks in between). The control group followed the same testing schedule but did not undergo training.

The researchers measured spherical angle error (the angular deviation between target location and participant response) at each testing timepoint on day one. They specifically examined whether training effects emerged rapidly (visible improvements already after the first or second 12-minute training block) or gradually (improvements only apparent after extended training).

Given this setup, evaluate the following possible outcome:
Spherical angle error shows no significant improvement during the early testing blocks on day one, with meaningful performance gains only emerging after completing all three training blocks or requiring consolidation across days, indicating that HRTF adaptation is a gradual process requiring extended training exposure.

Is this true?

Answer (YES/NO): NO